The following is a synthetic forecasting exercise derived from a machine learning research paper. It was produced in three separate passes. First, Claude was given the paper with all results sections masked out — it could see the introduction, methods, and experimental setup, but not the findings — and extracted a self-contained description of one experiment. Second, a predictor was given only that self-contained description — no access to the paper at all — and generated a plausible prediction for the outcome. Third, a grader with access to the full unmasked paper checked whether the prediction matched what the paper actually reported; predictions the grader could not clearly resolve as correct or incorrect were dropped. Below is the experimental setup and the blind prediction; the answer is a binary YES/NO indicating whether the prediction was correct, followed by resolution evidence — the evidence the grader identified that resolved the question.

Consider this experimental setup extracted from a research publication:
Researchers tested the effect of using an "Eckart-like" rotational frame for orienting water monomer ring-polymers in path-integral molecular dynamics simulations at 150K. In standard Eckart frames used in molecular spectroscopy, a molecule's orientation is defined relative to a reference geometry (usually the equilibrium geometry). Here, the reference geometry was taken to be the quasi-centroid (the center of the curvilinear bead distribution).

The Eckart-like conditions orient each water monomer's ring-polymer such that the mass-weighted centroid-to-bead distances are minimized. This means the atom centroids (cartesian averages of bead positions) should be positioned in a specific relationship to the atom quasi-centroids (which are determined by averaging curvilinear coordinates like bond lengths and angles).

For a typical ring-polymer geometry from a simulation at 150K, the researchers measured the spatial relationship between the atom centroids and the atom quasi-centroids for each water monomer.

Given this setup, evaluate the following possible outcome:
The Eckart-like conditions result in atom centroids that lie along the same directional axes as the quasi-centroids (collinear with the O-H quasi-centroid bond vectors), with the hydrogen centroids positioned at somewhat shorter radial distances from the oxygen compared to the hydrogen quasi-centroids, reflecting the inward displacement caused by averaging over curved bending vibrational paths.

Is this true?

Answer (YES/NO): NO